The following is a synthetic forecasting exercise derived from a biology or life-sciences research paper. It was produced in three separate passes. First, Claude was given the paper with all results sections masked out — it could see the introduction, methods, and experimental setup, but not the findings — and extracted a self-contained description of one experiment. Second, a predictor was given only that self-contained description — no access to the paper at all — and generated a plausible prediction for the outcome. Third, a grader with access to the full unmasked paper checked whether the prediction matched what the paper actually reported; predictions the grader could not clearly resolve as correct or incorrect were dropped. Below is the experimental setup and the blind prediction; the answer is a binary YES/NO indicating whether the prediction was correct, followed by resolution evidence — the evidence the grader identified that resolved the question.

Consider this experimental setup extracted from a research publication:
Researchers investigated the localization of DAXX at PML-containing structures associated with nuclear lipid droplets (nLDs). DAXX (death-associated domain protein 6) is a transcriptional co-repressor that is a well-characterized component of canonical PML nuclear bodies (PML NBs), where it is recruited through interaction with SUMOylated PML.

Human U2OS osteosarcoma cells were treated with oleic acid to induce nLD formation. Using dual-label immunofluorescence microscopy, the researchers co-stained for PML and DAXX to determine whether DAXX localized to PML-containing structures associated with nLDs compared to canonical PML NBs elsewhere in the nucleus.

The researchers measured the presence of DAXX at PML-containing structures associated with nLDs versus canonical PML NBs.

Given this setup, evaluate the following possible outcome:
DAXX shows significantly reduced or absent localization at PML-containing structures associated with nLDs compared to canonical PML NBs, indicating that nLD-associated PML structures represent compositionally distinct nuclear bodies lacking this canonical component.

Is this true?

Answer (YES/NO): YES